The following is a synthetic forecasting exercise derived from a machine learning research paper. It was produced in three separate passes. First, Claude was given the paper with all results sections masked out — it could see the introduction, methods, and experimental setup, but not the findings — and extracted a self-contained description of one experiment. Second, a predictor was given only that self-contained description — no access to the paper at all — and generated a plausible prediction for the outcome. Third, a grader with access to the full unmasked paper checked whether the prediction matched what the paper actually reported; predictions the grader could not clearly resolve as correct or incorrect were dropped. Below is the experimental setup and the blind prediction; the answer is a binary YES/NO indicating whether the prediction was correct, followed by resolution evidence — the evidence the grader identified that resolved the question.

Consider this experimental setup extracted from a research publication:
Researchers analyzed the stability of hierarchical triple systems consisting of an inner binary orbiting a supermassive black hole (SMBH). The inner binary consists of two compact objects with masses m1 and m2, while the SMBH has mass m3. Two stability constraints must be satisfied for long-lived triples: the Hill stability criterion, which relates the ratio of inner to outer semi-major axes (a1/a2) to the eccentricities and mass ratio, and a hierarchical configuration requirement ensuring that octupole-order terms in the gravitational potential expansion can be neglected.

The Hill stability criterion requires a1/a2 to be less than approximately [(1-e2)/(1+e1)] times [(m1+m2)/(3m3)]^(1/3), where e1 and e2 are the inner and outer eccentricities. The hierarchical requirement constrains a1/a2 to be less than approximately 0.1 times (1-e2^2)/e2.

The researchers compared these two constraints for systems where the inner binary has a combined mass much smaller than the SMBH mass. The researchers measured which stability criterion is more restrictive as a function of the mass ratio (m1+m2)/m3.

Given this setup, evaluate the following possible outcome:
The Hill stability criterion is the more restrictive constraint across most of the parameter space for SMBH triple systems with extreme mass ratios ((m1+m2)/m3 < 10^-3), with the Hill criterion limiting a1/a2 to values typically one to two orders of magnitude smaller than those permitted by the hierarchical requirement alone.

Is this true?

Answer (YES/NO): NO